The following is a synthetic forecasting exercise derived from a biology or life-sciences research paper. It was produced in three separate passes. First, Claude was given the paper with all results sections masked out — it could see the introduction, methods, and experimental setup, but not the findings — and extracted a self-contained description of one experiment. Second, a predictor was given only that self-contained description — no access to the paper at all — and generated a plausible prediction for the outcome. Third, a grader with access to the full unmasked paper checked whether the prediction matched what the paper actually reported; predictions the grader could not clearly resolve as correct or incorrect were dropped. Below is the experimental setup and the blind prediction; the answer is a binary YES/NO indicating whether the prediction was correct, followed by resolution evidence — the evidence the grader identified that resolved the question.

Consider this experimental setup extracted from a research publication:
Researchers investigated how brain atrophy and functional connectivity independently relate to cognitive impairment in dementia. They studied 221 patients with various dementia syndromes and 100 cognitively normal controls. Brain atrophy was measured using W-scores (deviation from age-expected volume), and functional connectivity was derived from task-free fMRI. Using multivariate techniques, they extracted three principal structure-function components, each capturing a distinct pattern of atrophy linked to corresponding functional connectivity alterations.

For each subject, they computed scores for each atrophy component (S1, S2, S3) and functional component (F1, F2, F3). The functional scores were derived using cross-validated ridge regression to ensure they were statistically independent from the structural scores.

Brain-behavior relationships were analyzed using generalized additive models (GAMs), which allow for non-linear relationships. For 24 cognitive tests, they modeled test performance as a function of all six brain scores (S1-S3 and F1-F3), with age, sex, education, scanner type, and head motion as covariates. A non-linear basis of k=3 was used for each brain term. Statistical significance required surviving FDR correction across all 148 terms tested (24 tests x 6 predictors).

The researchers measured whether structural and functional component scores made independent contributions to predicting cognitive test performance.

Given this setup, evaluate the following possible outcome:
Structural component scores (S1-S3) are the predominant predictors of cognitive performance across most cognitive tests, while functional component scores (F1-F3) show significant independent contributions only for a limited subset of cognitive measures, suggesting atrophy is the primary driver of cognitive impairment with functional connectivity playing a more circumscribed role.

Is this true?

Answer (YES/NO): YES